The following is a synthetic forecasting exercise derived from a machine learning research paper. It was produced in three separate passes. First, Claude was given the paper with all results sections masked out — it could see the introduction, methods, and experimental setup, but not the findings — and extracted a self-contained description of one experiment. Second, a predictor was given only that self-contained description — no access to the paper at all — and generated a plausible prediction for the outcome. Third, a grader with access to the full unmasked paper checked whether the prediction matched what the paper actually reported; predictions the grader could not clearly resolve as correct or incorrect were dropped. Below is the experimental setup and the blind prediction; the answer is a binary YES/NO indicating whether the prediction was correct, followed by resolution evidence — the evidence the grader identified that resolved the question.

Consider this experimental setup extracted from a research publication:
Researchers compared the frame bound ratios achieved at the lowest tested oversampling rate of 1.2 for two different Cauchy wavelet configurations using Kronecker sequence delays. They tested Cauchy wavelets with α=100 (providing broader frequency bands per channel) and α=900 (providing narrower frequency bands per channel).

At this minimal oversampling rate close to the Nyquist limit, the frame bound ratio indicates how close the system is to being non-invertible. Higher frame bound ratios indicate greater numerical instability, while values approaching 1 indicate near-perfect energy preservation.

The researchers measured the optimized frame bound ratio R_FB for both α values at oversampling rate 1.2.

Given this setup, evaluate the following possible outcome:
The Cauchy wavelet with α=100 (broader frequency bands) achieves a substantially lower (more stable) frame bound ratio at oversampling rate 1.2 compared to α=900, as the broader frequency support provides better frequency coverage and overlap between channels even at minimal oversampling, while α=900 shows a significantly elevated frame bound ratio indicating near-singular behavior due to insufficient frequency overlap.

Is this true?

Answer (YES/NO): NO